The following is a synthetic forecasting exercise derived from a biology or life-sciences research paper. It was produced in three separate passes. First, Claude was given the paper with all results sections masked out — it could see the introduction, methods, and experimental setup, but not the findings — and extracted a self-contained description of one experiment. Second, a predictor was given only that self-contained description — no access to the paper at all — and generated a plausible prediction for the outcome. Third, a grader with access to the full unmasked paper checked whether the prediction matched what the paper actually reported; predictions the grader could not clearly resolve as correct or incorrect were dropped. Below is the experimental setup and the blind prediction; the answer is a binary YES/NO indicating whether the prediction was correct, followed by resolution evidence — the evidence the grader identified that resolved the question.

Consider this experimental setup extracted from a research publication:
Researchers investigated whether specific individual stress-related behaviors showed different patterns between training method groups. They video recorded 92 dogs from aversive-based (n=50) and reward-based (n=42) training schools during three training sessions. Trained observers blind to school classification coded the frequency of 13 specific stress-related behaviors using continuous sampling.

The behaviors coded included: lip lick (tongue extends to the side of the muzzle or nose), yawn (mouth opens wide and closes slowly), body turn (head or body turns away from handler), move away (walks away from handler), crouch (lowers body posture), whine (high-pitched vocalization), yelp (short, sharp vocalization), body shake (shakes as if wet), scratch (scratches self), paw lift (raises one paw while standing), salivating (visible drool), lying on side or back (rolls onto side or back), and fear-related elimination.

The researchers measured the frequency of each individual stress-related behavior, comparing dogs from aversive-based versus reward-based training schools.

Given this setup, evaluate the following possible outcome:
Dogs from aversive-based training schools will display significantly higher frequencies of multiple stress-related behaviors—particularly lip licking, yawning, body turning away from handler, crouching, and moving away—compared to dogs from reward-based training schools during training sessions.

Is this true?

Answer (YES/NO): YES